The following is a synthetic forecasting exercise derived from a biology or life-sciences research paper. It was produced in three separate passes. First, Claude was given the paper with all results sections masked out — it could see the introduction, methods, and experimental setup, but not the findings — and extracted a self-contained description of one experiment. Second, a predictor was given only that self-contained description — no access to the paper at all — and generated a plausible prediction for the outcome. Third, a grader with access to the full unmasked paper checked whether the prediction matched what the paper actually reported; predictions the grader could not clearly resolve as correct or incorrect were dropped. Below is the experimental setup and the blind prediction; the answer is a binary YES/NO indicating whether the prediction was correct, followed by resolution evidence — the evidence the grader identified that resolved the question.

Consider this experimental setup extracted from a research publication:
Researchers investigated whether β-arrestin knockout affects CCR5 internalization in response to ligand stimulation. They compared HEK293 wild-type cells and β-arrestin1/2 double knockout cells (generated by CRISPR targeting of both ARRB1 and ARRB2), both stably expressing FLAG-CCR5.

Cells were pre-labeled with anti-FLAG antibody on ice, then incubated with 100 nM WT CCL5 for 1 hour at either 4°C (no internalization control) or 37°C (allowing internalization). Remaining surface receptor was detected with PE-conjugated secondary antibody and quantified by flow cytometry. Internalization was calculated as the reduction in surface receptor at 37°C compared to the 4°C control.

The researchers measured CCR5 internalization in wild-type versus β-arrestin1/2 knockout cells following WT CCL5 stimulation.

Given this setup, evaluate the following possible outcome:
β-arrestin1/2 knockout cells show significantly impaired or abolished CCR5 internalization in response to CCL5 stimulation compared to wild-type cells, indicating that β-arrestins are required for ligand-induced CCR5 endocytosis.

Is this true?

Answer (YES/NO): YES